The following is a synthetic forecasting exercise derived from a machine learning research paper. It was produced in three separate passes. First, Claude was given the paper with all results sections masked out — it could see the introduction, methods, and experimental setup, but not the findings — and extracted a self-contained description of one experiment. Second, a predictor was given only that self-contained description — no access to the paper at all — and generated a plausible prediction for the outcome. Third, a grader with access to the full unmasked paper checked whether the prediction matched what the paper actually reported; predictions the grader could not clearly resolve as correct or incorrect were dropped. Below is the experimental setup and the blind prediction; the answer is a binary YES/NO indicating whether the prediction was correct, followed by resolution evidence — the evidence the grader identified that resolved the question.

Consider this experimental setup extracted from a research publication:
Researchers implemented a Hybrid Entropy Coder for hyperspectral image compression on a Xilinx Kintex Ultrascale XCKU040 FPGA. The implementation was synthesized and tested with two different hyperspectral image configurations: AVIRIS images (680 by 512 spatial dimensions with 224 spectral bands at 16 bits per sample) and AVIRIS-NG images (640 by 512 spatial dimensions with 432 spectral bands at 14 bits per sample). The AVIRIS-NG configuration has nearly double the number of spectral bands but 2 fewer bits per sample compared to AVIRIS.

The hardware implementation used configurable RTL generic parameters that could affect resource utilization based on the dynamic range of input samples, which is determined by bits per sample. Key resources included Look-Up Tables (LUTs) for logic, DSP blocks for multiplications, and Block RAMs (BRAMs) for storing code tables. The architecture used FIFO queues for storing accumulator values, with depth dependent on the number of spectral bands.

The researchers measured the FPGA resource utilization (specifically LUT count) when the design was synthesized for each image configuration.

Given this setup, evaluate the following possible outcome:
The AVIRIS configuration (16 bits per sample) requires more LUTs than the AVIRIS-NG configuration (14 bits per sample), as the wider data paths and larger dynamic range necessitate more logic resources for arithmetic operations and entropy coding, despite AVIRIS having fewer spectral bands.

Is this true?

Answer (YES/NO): YES